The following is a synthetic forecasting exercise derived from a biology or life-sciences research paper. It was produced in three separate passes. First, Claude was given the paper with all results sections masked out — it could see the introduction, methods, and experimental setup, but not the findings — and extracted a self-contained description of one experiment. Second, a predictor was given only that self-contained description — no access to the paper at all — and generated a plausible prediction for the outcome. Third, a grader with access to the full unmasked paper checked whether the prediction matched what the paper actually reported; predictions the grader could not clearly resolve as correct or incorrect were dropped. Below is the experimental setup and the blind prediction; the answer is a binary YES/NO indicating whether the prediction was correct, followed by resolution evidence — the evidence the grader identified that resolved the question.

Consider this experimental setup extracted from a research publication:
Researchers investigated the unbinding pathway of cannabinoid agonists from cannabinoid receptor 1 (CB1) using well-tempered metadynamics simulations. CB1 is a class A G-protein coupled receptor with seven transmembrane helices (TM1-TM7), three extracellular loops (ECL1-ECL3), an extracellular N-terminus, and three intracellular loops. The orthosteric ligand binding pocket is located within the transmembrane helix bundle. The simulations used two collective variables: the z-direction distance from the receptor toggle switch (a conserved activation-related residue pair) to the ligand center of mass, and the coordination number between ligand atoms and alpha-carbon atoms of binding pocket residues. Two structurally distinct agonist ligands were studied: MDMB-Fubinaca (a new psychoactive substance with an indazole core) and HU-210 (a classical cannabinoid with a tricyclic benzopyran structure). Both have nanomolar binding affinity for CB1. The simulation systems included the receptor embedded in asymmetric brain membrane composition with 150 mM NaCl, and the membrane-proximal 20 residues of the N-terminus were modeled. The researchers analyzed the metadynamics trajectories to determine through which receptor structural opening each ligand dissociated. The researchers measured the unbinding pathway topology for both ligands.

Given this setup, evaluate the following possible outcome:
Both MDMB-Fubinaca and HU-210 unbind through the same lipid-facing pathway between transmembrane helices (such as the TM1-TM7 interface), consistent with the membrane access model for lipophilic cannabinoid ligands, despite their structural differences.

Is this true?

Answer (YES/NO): NO